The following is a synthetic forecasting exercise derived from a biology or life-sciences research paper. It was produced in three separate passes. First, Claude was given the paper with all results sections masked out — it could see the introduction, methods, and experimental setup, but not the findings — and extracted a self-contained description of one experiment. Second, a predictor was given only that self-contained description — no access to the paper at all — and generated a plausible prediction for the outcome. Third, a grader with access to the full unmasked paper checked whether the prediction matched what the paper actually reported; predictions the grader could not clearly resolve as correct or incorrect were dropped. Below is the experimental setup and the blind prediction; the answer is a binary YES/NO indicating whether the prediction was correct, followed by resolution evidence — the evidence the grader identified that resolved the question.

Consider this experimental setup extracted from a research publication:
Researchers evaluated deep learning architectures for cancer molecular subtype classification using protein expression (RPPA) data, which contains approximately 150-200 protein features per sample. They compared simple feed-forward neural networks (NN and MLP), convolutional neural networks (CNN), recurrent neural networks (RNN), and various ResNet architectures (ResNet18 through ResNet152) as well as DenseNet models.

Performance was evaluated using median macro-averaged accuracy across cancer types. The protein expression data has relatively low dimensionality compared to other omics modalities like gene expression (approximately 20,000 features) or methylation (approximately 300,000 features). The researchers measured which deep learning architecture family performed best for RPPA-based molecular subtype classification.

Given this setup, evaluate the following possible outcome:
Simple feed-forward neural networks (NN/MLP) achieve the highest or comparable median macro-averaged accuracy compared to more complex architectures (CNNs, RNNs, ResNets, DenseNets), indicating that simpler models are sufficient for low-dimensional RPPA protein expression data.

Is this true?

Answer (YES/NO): NO